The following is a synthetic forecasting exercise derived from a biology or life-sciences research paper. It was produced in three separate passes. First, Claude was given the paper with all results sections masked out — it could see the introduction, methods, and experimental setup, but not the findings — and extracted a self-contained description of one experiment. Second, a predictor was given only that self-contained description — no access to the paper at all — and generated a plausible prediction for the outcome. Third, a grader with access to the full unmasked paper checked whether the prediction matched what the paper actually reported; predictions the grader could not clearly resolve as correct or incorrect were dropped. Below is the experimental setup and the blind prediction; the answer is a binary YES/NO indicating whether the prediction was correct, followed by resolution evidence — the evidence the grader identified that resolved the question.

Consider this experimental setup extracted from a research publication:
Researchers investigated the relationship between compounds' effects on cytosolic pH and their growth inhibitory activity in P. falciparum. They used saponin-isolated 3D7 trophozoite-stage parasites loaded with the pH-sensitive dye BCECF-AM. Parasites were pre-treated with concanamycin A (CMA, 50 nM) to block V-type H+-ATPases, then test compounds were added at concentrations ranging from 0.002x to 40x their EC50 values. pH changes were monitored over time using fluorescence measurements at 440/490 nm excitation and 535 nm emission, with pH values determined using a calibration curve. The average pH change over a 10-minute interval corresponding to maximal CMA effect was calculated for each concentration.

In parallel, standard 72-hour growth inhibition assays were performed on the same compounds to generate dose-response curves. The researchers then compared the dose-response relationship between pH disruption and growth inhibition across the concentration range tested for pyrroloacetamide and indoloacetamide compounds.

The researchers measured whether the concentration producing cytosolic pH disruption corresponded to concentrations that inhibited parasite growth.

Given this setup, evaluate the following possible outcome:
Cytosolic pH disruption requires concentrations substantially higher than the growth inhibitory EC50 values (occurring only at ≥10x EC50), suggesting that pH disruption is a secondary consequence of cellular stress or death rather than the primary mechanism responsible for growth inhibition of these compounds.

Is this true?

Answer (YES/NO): NO